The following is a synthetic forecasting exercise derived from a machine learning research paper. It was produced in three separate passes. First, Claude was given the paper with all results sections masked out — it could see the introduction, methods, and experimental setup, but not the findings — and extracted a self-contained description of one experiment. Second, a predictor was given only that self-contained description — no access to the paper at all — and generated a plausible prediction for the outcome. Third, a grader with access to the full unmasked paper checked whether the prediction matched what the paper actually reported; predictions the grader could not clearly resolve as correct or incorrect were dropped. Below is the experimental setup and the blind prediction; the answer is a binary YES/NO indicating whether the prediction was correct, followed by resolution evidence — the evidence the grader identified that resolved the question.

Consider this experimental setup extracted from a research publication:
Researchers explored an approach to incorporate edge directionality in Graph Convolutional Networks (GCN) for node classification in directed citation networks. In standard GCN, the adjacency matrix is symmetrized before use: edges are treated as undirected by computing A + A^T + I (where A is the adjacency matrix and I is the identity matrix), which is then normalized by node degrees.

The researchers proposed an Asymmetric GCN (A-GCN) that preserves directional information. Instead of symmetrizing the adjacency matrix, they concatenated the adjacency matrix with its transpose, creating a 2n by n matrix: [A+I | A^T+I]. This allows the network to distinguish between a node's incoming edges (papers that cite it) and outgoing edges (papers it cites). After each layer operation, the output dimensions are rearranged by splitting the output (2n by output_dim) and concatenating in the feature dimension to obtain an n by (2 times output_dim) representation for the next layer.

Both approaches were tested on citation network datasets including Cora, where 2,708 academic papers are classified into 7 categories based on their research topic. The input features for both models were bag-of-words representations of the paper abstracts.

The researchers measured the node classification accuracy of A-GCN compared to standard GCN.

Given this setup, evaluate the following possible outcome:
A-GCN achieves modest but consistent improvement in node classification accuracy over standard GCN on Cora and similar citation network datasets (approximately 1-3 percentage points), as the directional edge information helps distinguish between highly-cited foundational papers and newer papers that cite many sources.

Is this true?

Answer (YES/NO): NO